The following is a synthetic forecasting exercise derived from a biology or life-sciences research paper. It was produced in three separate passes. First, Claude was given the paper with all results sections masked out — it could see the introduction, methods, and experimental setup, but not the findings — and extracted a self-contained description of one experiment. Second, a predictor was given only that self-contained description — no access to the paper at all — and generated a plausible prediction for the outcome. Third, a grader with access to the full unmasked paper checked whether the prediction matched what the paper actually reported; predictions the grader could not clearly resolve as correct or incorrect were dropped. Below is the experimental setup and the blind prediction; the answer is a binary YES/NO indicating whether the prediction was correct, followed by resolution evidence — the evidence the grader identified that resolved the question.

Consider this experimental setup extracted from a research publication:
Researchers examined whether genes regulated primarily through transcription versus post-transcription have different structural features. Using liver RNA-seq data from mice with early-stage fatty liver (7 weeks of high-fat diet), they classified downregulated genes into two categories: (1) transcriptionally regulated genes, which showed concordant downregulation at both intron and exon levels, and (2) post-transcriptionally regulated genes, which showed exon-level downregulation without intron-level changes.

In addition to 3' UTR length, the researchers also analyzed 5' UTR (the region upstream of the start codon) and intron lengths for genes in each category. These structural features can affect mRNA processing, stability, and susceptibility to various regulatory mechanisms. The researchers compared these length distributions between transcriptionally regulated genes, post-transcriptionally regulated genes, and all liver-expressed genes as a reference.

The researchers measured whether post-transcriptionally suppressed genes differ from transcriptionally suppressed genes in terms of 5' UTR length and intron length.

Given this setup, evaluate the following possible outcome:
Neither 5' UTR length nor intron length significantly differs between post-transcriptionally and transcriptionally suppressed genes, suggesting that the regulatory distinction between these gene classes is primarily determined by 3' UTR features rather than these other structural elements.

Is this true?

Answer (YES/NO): NO